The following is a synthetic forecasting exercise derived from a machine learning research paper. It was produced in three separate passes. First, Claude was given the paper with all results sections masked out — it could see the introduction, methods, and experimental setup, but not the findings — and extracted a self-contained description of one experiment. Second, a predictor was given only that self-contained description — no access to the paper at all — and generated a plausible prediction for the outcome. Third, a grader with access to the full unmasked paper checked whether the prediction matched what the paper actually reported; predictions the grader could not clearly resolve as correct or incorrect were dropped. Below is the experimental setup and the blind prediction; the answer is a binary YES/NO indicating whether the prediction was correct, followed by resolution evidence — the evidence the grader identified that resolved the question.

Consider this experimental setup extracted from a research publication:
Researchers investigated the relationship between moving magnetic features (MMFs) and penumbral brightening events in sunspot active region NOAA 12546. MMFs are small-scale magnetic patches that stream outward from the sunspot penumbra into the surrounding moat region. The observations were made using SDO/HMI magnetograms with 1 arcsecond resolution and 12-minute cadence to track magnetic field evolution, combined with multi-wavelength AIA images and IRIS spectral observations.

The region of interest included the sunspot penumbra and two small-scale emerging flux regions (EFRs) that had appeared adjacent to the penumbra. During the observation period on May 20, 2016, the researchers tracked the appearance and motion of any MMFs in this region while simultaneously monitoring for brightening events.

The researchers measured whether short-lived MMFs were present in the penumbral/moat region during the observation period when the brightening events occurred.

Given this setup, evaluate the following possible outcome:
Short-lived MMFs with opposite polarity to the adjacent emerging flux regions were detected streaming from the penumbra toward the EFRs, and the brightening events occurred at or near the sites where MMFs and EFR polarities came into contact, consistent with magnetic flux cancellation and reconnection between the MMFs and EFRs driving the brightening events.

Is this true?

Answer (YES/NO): NO